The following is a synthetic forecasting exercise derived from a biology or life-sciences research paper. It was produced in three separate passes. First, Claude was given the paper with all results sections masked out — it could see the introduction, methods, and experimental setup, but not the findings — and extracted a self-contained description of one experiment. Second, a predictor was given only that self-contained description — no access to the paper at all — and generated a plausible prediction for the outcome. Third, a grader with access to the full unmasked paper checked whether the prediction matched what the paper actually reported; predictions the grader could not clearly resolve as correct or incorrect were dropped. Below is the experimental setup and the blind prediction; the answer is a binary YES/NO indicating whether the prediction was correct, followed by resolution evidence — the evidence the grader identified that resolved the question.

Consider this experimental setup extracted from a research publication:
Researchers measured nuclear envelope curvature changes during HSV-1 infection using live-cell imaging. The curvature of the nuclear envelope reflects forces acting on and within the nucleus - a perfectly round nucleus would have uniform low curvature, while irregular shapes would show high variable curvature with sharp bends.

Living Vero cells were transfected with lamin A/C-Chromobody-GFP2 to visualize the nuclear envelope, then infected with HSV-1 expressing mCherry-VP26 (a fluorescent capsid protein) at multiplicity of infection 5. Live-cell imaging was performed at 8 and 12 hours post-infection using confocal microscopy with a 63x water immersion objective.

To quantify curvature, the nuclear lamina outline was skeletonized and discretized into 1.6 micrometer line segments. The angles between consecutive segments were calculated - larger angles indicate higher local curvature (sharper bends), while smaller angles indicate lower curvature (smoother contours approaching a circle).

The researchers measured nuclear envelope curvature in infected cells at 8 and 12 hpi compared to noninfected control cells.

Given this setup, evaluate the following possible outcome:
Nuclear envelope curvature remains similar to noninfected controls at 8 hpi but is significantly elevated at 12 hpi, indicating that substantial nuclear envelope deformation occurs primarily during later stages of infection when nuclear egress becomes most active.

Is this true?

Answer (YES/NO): NO